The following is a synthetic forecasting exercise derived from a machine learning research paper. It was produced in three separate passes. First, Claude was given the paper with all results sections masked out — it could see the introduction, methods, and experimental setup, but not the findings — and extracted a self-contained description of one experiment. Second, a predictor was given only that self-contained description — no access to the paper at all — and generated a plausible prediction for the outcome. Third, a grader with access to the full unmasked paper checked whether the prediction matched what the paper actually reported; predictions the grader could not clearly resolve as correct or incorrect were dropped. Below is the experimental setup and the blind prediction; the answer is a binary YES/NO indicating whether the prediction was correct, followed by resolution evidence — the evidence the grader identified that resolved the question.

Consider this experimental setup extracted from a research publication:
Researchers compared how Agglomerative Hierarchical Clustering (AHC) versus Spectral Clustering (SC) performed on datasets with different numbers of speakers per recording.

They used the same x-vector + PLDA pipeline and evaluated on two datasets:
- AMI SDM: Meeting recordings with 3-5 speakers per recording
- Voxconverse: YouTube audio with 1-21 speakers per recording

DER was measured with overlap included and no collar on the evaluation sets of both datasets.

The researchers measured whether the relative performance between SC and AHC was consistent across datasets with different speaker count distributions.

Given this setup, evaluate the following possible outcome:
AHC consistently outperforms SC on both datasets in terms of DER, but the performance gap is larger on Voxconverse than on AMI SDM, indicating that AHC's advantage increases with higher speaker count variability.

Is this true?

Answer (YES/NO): NO